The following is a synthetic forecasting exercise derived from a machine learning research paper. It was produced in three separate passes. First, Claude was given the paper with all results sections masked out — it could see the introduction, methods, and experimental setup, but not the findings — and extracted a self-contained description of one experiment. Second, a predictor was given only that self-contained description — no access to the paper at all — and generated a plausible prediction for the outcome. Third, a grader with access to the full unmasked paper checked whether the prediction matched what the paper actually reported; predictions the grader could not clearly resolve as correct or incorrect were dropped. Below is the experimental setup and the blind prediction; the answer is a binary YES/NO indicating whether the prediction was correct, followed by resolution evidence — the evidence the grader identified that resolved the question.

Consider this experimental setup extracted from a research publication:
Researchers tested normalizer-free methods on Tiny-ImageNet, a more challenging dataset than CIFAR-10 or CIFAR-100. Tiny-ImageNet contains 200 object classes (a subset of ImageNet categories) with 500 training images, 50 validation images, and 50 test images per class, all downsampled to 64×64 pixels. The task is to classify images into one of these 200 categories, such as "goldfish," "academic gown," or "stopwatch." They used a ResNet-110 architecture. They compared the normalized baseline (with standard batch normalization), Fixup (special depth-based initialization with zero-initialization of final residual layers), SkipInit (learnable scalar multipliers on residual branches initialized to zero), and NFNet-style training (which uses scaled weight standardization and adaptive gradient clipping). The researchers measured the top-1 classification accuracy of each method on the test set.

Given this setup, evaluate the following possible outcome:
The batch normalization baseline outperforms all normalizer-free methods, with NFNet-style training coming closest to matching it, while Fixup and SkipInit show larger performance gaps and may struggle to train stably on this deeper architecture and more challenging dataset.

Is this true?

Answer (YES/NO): NO